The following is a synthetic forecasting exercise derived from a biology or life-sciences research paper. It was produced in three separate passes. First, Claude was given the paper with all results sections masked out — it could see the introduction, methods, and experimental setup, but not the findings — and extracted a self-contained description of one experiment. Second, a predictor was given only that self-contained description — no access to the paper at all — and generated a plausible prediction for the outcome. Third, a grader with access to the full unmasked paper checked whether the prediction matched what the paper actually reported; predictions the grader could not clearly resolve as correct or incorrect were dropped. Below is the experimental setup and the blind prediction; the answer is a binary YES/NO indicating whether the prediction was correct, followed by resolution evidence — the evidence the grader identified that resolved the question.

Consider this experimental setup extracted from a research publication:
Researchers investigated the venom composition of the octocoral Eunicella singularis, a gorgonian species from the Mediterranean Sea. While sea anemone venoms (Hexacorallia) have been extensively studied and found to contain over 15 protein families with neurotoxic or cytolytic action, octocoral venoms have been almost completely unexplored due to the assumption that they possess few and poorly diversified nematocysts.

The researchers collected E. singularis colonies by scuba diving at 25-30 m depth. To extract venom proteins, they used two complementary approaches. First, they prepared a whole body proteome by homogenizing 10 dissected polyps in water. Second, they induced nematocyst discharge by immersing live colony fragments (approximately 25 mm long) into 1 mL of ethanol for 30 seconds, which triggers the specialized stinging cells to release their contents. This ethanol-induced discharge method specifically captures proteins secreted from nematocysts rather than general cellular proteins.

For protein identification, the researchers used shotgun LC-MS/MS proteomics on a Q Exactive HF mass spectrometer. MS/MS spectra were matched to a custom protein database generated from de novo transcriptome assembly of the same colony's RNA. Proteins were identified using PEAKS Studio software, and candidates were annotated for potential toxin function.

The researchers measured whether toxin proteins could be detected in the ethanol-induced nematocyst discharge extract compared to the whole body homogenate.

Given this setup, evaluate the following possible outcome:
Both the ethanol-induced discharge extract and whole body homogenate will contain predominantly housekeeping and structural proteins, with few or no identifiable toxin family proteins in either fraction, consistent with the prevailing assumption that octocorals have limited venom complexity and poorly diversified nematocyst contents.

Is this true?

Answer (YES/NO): NO